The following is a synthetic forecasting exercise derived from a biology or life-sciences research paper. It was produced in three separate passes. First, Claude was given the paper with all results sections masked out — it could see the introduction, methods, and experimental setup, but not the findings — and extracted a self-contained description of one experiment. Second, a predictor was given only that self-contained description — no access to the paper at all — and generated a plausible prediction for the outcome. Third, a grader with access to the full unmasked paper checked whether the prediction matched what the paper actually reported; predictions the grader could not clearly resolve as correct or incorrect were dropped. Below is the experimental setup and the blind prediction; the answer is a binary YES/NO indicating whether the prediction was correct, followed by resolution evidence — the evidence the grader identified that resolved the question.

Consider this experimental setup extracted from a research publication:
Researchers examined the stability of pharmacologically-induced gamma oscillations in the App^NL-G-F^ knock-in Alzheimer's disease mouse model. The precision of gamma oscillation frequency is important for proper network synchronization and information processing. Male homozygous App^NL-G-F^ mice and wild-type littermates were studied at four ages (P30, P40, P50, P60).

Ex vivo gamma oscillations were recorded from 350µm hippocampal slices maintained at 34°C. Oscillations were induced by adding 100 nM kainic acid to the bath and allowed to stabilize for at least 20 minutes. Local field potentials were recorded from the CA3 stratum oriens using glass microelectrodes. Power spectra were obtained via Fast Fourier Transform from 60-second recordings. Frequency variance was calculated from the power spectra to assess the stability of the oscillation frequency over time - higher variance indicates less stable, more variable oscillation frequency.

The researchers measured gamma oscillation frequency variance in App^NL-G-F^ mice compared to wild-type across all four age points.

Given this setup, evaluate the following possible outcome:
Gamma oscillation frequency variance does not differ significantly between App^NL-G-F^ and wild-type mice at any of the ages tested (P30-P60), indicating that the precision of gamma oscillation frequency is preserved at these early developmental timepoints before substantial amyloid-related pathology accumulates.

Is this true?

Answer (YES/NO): YES